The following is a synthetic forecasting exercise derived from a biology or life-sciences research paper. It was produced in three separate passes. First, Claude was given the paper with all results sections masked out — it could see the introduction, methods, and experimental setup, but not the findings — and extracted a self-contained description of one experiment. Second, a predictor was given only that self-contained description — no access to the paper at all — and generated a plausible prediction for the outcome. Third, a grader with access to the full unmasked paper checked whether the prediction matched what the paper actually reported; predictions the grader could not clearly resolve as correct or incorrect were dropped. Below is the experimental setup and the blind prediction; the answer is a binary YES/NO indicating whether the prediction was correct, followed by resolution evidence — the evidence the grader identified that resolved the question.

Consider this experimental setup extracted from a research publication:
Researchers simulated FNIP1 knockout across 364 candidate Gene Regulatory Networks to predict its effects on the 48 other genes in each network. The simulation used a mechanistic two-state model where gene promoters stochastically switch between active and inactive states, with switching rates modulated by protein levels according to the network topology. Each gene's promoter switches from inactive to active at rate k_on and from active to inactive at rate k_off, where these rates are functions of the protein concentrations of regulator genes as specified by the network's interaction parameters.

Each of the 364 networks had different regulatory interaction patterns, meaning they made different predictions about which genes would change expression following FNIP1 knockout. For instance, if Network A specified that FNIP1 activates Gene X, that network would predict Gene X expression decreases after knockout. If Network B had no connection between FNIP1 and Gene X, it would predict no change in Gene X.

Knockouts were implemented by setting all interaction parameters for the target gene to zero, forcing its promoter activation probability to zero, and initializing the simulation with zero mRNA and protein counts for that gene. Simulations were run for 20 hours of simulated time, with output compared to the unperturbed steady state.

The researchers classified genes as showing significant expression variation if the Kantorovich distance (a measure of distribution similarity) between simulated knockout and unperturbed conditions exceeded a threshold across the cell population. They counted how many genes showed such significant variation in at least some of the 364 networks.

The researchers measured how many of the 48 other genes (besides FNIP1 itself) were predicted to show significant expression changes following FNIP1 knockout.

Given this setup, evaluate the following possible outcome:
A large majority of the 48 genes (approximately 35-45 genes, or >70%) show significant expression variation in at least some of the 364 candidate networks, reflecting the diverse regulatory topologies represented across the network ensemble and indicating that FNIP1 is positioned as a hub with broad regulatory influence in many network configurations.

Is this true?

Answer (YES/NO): NO